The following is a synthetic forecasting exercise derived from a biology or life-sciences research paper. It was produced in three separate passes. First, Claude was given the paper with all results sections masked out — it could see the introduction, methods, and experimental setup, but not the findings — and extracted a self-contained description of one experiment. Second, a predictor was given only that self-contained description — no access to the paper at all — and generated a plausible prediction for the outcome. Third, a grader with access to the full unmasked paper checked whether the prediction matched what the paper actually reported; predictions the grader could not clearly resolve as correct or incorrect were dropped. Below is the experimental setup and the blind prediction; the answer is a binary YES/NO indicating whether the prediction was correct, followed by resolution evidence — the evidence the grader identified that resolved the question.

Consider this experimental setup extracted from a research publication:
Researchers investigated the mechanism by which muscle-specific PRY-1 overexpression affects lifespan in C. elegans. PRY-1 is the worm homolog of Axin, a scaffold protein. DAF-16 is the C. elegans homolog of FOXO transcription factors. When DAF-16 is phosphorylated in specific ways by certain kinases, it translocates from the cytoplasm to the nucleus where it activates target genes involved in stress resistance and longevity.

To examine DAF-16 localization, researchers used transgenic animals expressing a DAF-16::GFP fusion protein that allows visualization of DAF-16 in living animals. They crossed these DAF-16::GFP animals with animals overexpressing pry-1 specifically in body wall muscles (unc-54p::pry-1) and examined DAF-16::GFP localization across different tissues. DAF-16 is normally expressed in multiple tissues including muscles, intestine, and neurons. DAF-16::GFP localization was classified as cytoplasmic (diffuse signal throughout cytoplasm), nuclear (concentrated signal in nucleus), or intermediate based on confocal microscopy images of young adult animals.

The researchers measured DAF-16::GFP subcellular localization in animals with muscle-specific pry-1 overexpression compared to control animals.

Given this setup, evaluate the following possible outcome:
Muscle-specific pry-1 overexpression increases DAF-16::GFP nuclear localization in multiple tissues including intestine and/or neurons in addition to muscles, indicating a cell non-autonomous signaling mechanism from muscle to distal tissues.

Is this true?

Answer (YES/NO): NO